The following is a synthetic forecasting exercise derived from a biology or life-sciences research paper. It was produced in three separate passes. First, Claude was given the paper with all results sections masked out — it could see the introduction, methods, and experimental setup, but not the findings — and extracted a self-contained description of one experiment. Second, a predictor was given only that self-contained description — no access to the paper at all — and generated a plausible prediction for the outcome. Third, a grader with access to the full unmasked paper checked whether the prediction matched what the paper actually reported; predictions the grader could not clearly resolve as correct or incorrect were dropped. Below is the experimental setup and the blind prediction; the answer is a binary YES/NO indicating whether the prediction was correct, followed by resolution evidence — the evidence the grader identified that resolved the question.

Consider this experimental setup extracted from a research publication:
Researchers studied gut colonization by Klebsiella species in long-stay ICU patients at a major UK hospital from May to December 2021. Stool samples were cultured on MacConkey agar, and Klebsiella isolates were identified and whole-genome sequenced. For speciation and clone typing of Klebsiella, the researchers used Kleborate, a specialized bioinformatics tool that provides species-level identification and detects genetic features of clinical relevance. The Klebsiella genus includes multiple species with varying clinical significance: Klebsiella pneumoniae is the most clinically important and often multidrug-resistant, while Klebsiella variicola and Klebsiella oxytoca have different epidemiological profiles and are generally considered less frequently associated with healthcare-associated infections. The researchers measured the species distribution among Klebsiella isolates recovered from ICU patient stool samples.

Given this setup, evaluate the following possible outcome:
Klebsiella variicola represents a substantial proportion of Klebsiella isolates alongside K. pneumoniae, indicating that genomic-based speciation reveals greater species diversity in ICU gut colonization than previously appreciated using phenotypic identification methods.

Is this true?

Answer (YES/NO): NO